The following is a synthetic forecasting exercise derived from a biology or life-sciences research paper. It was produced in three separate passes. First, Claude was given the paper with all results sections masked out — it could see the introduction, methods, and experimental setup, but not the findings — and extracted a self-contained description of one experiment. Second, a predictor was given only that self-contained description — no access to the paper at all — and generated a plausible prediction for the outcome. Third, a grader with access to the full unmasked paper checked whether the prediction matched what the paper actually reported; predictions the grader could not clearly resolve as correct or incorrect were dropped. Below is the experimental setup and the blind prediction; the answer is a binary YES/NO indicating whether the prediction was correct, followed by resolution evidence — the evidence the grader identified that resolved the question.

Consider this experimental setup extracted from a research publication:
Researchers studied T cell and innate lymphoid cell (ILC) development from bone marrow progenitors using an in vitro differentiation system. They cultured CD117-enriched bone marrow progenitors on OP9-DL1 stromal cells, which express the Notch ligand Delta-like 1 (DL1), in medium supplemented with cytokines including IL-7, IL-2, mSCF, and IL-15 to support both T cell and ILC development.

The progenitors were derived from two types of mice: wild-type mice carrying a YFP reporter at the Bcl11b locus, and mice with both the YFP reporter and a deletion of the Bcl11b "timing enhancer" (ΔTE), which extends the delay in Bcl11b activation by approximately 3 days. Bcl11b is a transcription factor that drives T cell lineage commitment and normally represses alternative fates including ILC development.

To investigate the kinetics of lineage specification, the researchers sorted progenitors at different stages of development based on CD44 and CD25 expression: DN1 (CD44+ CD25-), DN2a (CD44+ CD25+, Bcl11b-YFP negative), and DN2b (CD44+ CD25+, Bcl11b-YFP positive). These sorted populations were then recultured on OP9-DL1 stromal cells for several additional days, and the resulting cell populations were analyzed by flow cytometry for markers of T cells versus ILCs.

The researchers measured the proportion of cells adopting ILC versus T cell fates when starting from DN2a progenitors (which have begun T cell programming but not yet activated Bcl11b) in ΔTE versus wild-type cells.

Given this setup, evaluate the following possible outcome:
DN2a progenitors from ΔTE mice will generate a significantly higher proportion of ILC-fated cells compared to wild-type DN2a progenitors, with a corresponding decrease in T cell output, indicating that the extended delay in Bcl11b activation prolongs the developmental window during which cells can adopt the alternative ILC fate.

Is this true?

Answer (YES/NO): YES